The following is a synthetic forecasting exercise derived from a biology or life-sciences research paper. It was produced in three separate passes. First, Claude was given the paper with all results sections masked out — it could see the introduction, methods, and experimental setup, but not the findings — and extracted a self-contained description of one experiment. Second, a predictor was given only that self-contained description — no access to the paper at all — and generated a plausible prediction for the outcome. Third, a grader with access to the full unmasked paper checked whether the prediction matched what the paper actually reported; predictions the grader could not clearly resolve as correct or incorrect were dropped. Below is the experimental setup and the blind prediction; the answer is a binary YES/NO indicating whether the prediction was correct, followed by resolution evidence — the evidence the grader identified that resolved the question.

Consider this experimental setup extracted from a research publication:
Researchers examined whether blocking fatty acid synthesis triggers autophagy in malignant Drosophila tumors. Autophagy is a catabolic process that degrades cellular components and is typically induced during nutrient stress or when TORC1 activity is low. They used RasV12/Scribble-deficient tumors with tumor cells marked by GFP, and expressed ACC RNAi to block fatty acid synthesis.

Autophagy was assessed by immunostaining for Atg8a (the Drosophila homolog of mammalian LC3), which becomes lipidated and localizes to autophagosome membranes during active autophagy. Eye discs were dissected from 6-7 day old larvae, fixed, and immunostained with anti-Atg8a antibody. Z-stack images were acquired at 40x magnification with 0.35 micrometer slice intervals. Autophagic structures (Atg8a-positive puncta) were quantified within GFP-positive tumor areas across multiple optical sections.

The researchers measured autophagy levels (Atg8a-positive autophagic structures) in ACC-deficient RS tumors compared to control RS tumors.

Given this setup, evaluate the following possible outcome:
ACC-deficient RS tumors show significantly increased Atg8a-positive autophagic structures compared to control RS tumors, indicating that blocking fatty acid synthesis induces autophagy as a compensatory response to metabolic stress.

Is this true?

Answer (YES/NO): YES